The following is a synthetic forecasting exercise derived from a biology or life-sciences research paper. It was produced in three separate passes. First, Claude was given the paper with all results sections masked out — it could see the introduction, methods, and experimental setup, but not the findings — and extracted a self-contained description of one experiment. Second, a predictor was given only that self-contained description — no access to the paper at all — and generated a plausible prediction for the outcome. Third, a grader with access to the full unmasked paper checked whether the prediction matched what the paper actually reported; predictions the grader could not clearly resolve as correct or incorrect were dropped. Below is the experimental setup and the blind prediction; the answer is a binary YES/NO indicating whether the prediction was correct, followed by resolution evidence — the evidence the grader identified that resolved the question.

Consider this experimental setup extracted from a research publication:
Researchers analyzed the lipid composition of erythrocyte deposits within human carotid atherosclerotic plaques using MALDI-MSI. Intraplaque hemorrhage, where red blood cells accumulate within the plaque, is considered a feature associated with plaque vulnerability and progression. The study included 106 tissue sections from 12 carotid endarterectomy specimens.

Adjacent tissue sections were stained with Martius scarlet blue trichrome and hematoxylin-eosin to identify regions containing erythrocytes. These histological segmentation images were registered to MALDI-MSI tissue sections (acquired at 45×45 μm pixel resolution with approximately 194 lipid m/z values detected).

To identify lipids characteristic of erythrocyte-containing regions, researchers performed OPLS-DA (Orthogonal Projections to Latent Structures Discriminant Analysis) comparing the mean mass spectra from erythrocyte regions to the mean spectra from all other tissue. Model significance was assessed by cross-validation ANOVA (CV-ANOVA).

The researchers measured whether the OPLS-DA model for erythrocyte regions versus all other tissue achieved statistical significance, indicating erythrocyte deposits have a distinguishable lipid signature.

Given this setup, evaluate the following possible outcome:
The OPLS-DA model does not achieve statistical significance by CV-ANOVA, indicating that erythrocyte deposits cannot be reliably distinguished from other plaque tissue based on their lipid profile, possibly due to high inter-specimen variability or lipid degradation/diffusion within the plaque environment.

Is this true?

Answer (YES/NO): NO